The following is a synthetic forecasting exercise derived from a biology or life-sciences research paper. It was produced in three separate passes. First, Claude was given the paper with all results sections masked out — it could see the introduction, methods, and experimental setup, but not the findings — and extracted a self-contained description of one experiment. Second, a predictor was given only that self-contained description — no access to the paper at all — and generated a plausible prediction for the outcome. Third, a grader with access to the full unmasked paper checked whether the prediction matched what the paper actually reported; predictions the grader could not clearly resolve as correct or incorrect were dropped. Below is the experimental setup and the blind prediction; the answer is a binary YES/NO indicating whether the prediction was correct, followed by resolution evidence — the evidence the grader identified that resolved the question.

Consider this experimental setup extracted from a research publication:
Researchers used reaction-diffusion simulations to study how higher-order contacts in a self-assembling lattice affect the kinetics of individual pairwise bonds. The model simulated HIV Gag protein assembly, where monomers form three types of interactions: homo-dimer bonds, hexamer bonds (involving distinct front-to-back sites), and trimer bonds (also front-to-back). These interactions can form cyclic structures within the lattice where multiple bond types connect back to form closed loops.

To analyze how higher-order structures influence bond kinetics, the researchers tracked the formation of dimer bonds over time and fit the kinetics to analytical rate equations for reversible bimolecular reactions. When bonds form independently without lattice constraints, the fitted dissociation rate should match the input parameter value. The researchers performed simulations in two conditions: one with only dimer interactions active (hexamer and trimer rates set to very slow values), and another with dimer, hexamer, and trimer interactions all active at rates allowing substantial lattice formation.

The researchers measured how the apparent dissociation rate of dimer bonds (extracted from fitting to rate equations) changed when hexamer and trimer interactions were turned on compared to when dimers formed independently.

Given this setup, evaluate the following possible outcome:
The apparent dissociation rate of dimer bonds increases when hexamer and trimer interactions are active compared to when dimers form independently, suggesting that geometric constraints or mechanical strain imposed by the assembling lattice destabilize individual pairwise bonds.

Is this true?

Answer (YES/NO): NO